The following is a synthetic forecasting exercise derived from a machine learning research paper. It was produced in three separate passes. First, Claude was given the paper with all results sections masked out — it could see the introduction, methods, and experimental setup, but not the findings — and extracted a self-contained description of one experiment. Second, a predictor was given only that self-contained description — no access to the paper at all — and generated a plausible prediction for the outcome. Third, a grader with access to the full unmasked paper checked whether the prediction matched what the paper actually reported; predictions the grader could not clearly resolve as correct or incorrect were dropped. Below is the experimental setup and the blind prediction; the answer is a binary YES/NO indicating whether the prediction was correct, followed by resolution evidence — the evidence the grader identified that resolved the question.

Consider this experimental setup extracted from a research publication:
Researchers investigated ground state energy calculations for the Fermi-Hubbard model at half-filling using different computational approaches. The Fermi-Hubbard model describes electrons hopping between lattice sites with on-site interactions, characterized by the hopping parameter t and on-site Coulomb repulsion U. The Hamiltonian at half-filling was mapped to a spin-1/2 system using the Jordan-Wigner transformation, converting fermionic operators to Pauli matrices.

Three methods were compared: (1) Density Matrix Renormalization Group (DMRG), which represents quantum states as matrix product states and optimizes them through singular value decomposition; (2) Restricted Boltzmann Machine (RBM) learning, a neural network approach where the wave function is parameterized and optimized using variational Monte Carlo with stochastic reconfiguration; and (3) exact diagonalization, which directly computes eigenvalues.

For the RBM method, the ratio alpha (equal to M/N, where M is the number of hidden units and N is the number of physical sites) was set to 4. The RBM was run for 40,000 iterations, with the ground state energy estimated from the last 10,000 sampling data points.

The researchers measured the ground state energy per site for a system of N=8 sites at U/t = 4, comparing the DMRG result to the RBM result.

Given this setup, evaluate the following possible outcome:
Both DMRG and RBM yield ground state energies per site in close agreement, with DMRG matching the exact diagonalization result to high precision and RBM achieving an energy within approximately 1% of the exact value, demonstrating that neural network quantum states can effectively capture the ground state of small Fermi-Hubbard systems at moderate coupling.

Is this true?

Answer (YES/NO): YES